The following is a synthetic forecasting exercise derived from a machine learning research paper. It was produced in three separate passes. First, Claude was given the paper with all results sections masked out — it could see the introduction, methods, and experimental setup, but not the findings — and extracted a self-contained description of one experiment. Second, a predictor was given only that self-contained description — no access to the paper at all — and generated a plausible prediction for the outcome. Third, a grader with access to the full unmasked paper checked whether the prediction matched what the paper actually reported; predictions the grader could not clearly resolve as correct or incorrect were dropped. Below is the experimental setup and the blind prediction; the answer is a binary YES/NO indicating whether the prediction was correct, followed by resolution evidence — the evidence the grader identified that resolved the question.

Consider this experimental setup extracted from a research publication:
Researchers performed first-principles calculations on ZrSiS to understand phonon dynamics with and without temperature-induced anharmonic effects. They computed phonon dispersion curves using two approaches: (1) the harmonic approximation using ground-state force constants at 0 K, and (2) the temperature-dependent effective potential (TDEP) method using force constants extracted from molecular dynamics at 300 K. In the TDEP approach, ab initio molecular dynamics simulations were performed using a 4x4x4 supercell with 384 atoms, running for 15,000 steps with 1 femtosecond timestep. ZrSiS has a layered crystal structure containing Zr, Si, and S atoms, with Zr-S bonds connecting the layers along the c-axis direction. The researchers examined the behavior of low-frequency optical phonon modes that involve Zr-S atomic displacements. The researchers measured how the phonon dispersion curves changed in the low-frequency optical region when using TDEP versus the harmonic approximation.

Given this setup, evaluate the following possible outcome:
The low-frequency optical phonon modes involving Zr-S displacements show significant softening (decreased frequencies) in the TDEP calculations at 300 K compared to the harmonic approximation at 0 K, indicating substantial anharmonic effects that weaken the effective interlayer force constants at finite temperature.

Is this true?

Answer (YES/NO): YES